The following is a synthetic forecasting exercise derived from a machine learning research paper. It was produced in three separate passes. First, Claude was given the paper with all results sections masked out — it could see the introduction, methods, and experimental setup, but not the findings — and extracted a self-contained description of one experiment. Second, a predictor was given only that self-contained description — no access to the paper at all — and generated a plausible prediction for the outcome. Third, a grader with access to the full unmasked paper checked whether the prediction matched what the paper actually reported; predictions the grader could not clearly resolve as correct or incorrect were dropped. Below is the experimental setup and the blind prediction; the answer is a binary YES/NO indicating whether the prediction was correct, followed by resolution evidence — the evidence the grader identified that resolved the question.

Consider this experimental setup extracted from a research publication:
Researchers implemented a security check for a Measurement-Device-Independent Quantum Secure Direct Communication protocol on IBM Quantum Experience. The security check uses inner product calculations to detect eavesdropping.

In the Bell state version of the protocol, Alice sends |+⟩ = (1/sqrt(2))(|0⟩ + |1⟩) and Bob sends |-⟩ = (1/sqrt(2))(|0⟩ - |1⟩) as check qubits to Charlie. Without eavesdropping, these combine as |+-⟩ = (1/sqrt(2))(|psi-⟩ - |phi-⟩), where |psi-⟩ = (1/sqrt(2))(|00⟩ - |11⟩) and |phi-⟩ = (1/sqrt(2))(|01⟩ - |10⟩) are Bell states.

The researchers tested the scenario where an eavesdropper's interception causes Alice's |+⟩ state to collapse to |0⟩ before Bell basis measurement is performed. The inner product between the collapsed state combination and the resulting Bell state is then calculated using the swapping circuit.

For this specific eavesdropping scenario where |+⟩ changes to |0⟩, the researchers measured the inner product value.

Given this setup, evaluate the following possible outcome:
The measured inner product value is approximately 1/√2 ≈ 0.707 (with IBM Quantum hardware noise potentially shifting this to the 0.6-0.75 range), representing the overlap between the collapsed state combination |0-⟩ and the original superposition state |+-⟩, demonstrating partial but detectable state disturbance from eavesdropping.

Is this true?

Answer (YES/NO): NO